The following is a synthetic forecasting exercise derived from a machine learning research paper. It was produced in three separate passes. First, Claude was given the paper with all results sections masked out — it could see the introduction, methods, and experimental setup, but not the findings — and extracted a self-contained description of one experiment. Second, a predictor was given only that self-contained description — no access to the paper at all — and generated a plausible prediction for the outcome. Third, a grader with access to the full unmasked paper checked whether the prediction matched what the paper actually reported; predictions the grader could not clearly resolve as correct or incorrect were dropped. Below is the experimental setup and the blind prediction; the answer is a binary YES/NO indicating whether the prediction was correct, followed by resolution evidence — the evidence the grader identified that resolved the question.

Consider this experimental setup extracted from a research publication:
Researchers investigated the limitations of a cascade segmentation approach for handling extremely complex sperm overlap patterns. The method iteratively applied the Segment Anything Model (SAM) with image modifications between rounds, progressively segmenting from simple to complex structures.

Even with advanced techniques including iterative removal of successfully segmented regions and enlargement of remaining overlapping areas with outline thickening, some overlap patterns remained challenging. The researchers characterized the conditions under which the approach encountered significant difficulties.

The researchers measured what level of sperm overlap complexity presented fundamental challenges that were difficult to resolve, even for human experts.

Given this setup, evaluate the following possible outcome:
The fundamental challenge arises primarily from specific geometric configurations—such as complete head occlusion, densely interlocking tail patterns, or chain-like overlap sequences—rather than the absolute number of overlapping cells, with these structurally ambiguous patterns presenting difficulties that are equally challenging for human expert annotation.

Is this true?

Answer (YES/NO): NO